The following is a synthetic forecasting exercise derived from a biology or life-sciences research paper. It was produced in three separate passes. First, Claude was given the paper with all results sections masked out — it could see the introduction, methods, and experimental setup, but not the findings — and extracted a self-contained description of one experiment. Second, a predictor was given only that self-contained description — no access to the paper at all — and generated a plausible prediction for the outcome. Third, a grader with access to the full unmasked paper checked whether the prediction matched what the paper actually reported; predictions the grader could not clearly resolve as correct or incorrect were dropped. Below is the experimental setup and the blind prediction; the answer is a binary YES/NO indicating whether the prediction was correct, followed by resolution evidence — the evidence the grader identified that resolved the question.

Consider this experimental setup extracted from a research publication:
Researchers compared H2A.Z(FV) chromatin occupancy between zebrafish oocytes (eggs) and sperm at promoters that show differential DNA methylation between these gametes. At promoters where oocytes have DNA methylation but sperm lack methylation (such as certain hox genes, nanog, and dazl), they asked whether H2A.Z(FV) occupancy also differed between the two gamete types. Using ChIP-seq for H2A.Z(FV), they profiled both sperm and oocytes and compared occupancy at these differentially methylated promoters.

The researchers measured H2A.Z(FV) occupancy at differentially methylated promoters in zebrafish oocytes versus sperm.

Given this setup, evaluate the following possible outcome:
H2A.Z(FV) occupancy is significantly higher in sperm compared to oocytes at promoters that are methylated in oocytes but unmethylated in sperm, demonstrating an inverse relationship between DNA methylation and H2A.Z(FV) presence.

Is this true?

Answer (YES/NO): YES